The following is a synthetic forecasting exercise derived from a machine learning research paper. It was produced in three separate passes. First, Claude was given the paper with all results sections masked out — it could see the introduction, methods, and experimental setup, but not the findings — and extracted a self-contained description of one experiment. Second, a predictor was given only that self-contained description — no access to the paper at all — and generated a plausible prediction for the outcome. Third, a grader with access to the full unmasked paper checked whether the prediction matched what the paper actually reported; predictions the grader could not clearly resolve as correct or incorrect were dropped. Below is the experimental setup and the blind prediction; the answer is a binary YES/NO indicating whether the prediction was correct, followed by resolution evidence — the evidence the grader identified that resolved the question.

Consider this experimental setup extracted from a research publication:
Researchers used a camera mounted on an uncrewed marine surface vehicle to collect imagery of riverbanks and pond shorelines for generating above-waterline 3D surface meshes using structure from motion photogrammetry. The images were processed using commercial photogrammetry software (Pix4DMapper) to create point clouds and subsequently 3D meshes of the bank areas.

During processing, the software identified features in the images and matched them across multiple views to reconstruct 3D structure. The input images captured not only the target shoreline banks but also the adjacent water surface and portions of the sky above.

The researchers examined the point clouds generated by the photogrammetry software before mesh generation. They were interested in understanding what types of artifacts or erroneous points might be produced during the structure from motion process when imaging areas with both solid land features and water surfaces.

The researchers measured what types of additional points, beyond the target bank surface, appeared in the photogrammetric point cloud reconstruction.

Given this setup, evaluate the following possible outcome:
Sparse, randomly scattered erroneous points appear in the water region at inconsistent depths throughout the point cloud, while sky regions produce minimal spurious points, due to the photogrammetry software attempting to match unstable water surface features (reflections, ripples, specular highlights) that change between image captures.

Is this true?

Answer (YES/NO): NO